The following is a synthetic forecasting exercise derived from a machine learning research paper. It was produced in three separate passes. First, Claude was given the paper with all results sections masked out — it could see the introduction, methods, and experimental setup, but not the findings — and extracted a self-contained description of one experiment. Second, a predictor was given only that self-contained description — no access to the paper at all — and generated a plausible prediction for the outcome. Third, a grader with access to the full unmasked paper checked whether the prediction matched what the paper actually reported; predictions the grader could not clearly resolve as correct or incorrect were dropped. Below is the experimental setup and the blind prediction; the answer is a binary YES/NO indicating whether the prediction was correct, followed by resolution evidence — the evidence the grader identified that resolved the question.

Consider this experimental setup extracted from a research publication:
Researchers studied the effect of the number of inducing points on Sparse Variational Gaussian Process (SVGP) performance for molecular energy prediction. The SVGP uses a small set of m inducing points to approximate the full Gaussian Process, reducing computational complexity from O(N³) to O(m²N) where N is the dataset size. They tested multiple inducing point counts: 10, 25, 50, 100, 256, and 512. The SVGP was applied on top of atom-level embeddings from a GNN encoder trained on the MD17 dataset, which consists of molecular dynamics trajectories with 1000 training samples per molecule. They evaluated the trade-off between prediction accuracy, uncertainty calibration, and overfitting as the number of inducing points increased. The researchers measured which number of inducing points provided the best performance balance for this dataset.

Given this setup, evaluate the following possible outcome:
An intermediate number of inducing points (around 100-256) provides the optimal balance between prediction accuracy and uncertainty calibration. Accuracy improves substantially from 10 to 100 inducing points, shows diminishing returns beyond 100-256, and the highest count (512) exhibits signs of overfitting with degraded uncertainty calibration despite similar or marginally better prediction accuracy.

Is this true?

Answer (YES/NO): NO